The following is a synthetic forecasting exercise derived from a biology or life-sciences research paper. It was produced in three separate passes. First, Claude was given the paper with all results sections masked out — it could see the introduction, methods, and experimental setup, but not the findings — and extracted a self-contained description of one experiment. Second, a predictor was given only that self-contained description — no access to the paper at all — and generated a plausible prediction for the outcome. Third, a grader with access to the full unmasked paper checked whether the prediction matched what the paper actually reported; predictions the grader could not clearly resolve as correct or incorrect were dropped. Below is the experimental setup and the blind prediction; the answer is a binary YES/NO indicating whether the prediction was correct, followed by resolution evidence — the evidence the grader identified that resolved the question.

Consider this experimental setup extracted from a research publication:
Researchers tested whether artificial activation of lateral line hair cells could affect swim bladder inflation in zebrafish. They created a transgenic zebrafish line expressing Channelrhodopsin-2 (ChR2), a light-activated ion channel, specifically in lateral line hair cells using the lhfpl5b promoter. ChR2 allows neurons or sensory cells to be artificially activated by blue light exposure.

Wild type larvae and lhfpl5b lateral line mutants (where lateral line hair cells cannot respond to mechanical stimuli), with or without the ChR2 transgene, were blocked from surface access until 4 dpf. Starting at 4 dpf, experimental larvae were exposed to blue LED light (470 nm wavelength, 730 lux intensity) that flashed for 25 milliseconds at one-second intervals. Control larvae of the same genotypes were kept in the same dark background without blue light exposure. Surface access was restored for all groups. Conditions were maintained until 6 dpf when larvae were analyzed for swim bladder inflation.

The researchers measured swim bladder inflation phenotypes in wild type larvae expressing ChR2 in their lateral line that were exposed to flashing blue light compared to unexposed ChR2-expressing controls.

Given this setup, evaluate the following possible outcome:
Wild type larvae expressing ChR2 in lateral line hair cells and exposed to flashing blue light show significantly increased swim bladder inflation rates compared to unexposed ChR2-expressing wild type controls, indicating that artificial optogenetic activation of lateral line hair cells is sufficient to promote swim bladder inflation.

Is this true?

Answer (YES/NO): NO